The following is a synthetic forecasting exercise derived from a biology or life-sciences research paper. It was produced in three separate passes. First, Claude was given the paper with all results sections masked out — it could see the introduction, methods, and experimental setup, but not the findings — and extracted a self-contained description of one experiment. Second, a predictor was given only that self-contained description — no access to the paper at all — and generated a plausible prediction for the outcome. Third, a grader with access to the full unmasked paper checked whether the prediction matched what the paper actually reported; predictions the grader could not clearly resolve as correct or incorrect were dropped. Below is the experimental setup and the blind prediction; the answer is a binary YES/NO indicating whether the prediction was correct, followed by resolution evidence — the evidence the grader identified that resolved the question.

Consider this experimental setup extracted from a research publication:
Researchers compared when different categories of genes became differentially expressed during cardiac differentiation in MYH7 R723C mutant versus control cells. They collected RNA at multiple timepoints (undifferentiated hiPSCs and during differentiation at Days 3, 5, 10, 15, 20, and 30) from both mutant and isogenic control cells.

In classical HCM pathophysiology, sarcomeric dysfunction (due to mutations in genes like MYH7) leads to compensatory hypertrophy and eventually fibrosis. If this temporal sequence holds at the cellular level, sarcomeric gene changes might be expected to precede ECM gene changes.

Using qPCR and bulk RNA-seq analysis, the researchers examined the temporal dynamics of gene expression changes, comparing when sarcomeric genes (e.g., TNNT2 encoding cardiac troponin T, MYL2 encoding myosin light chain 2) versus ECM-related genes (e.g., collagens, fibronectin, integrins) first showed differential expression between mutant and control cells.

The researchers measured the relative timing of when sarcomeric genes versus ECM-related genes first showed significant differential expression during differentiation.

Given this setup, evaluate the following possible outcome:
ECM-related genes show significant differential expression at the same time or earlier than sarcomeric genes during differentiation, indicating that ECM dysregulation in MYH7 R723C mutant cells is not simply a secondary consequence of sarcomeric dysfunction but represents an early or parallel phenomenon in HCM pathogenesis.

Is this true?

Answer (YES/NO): YES